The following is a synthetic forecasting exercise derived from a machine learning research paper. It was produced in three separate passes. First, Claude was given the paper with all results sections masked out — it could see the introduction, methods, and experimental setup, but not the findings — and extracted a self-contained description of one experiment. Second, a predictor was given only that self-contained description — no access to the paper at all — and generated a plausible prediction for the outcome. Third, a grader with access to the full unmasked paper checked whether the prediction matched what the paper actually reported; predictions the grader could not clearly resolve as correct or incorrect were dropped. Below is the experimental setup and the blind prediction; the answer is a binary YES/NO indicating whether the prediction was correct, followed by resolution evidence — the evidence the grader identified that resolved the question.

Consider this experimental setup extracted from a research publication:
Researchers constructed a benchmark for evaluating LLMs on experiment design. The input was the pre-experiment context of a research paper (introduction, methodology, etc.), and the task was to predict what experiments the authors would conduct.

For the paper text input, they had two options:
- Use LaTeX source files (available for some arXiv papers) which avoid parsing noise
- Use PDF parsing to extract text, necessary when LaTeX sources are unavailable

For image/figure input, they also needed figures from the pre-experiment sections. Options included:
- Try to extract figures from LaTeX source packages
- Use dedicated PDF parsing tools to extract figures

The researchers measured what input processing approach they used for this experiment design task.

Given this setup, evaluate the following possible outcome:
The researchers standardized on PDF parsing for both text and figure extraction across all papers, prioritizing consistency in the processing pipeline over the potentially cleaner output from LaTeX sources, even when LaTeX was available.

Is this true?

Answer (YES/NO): NO